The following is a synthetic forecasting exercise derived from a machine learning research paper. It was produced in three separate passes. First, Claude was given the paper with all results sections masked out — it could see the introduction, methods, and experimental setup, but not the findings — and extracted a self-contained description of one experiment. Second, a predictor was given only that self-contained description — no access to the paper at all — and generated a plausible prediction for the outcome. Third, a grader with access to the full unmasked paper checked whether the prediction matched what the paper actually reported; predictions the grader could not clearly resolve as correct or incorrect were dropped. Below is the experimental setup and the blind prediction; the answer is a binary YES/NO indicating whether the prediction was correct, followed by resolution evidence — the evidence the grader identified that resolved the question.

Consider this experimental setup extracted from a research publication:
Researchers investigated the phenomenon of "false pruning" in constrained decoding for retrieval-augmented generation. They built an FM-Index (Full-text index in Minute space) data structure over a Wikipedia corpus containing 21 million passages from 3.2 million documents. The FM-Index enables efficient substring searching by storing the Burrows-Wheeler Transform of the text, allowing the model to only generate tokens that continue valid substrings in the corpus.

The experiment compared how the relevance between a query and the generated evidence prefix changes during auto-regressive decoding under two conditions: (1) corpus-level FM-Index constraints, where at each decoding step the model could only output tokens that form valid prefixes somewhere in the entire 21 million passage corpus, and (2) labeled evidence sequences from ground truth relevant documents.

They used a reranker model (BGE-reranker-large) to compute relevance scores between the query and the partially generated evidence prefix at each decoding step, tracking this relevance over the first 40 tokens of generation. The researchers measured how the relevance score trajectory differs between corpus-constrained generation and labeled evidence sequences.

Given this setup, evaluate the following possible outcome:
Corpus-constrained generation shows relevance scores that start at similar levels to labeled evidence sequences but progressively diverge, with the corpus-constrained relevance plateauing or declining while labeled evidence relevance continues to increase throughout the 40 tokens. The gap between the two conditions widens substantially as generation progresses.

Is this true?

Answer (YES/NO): NO